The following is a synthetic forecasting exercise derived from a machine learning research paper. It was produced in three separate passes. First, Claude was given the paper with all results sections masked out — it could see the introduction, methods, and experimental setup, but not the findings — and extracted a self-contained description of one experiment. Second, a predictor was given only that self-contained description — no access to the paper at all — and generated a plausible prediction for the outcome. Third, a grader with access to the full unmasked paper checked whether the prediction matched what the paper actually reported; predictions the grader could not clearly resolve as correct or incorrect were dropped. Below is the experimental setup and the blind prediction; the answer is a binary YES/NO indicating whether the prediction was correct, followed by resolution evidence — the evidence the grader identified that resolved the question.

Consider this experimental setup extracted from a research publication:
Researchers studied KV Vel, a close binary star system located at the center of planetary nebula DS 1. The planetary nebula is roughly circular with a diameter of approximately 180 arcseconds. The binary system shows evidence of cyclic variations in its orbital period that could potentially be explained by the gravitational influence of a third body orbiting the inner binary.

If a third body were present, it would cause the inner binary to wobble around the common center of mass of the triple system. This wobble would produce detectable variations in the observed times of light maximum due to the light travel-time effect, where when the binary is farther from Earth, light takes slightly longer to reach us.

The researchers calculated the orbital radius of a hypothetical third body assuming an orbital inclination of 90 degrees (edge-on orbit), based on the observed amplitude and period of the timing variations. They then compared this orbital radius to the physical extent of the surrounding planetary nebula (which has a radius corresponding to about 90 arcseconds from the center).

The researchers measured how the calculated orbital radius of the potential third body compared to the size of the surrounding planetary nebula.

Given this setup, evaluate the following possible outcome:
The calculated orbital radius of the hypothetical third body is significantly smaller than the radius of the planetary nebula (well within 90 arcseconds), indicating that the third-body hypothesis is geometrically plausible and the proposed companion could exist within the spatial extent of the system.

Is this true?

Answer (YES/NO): YES